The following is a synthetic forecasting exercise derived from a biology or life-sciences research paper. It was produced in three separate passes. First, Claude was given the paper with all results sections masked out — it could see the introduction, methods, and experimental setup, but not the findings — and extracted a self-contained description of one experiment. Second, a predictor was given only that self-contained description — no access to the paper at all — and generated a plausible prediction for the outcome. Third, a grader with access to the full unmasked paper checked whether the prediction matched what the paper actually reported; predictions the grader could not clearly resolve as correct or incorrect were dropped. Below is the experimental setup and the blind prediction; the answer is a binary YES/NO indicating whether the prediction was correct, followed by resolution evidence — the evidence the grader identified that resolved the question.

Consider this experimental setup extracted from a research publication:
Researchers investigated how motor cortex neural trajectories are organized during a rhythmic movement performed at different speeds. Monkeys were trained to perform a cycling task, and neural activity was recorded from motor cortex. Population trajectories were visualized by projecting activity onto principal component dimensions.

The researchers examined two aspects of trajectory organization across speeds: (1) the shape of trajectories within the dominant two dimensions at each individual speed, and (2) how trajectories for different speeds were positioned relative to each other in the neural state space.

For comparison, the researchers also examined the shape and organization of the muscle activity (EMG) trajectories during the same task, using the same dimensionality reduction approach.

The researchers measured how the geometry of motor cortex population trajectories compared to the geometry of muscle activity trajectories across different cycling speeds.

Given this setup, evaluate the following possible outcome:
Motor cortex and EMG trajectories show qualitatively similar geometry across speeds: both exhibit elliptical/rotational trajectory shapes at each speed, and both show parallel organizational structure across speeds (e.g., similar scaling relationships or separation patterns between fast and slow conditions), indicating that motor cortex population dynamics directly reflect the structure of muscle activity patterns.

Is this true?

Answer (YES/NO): NO